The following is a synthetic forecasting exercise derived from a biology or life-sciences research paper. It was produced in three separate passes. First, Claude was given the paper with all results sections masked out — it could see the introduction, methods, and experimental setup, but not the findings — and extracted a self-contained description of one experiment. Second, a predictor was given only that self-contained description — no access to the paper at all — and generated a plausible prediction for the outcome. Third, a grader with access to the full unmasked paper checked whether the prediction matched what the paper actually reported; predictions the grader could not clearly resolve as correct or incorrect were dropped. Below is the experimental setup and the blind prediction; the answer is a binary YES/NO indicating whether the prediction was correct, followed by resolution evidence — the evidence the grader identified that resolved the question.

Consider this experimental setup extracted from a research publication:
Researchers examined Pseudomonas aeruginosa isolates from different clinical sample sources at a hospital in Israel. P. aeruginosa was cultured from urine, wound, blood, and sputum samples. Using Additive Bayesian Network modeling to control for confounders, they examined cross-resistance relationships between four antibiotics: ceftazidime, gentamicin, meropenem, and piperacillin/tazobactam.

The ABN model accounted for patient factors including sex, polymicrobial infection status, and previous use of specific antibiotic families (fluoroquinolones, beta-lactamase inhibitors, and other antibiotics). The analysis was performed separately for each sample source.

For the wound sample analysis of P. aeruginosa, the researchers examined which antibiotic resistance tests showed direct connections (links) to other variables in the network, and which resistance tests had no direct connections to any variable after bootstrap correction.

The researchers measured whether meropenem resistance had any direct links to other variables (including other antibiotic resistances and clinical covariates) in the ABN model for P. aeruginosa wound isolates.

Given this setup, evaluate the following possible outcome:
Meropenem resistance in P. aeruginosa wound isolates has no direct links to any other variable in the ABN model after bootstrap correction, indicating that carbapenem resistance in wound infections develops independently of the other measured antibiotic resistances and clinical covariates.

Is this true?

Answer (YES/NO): YES